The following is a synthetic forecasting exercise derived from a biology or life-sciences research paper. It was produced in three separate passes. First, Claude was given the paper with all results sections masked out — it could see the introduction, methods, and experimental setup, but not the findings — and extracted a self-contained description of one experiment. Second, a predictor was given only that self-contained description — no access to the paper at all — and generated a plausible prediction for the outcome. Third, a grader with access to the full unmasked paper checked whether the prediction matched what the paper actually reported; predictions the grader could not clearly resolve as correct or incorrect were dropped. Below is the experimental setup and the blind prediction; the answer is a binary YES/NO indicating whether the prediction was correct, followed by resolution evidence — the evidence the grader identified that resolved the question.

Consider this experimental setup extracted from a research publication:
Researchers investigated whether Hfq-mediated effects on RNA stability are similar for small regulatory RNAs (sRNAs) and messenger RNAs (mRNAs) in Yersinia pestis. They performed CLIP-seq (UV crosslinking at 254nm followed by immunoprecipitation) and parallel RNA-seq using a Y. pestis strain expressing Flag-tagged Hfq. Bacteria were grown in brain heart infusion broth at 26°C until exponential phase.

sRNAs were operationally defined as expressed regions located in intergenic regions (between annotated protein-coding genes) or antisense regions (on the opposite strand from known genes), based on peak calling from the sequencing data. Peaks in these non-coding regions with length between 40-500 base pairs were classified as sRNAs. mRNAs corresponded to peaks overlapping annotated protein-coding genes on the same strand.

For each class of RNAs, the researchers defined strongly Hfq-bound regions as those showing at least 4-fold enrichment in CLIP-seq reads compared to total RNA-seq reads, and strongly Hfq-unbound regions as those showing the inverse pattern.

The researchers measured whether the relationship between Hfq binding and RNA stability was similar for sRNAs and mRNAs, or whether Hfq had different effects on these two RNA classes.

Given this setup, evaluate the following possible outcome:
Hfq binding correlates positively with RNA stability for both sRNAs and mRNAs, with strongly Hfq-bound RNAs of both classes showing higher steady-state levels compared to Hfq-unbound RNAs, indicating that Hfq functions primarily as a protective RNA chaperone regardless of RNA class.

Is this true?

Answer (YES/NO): NO